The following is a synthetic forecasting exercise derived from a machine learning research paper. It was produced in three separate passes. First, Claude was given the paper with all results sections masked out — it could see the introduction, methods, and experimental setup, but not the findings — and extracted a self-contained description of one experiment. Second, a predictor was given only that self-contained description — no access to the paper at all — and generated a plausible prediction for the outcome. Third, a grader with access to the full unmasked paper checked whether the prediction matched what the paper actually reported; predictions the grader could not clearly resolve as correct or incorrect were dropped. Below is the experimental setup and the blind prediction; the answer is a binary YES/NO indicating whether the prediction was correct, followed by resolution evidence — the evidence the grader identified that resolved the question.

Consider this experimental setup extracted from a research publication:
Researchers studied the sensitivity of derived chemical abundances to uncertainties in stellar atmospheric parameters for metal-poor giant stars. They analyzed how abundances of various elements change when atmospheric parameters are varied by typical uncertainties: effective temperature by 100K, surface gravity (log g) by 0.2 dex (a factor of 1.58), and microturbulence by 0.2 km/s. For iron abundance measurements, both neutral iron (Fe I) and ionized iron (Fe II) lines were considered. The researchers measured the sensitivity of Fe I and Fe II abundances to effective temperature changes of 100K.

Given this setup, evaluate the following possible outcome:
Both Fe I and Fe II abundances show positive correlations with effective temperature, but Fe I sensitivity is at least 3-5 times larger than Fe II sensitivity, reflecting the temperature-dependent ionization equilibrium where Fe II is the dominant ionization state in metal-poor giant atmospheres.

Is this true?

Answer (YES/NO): NO